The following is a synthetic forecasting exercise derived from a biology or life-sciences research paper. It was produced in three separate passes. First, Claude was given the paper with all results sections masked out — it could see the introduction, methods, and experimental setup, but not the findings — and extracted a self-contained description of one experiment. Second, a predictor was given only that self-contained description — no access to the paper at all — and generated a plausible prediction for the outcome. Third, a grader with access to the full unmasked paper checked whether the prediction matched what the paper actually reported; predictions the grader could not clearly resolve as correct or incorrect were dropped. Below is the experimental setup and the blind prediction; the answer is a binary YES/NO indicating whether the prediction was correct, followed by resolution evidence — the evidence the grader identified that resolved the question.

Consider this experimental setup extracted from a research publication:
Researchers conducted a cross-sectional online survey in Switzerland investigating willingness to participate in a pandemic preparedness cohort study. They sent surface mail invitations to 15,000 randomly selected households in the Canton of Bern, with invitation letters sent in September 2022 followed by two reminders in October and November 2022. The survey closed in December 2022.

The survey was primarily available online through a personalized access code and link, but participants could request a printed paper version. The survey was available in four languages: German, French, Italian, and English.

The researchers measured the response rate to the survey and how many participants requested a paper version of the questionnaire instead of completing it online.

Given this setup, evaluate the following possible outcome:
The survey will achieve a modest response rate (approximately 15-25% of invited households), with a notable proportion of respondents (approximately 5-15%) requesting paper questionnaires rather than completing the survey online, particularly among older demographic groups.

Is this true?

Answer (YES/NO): NO